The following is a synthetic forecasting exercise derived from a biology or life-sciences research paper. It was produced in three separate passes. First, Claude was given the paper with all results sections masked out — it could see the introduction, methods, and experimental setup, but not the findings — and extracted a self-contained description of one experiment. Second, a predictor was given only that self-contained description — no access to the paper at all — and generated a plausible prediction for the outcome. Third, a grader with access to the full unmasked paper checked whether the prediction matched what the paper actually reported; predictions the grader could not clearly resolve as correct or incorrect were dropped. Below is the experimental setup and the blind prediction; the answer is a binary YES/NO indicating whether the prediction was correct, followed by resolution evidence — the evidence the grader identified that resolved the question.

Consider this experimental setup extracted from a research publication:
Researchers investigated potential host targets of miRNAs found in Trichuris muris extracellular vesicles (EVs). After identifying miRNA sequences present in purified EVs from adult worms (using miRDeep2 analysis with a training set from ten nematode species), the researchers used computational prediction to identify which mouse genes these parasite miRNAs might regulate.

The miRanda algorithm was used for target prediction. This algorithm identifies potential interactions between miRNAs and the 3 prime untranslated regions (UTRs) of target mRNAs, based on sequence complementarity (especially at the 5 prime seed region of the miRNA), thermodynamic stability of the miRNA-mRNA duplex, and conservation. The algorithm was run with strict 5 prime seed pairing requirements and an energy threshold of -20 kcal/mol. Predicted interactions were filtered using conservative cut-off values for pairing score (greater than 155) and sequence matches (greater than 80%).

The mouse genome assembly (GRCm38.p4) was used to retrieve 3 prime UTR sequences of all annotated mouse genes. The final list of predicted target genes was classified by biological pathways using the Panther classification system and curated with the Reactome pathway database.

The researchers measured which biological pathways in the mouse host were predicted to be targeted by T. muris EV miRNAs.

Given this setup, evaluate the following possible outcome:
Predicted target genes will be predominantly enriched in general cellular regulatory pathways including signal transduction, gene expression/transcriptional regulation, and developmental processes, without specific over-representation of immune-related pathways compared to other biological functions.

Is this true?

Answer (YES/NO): NO